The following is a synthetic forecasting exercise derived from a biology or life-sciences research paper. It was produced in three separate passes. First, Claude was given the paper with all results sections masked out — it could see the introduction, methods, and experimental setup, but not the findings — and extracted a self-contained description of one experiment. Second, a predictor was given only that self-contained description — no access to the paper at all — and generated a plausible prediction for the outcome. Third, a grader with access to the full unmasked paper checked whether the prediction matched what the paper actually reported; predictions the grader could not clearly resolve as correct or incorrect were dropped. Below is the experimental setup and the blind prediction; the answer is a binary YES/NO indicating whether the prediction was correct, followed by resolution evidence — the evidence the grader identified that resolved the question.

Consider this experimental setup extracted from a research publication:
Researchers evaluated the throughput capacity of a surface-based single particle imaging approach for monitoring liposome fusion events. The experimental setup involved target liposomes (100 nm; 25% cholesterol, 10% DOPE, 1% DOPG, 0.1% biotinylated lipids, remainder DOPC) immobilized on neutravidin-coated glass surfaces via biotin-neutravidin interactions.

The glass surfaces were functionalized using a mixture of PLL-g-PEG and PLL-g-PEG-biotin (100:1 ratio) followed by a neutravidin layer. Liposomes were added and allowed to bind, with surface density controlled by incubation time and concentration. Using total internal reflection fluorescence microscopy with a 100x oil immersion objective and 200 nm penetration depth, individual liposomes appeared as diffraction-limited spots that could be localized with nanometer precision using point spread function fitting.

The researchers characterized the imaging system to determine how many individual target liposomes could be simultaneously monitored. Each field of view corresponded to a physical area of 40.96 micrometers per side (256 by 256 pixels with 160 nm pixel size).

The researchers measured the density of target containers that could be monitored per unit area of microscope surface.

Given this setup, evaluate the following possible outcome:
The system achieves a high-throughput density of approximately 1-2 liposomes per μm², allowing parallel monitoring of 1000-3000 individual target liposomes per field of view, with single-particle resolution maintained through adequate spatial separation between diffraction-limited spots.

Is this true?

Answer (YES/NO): NO